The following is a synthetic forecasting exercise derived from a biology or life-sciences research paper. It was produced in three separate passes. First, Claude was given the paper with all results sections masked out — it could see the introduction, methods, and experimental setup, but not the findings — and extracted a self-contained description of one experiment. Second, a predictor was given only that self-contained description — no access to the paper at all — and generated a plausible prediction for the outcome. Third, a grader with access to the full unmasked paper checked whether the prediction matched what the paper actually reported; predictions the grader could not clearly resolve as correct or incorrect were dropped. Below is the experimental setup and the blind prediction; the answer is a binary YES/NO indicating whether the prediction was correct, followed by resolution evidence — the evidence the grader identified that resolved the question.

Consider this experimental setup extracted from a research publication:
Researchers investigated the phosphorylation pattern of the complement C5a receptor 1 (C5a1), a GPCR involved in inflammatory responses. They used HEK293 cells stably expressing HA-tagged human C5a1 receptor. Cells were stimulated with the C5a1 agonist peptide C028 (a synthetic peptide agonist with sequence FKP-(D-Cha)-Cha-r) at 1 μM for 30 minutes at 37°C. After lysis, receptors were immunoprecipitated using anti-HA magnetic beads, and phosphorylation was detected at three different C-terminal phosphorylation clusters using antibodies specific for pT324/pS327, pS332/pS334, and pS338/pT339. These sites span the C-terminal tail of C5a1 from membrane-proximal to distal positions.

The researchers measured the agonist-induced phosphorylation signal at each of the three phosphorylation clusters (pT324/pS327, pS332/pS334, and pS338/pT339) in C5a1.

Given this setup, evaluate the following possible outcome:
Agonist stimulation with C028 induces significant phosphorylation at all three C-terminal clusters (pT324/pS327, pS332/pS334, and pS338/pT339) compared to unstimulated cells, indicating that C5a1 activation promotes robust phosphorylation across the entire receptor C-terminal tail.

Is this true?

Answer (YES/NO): YES